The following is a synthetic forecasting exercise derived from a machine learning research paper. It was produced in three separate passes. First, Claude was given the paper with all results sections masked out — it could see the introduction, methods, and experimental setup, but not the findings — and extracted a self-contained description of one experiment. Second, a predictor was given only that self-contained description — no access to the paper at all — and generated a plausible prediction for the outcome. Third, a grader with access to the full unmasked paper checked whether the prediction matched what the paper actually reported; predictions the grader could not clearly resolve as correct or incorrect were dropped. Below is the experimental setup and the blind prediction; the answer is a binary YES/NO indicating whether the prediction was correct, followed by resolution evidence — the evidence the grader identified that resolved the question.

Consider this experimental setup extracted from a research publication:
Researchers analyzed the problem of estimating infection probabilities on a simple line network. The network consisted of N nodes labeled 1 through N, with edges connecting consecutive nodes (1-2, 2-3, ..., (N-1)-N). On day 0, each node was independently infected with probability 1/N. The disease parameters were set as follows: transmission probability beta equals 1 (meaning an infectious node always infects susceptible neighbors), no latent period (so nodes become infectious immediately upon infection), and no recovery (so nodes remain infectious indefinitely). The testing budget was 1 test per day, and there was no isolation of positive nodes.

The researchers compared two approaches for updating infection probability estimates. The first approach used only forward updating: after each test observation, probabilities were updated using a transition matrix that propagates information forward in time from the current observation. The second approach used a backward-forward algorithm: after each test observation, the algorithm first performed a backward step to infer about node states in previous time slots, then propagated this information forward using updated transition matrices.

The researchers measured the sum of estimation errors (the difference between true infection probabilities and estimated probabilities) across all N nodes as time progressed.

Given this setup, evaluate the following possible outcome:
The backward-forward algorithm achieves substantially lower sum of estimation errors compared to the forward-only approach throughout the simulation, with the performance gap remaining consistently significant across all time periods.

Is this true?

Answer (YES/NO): NO